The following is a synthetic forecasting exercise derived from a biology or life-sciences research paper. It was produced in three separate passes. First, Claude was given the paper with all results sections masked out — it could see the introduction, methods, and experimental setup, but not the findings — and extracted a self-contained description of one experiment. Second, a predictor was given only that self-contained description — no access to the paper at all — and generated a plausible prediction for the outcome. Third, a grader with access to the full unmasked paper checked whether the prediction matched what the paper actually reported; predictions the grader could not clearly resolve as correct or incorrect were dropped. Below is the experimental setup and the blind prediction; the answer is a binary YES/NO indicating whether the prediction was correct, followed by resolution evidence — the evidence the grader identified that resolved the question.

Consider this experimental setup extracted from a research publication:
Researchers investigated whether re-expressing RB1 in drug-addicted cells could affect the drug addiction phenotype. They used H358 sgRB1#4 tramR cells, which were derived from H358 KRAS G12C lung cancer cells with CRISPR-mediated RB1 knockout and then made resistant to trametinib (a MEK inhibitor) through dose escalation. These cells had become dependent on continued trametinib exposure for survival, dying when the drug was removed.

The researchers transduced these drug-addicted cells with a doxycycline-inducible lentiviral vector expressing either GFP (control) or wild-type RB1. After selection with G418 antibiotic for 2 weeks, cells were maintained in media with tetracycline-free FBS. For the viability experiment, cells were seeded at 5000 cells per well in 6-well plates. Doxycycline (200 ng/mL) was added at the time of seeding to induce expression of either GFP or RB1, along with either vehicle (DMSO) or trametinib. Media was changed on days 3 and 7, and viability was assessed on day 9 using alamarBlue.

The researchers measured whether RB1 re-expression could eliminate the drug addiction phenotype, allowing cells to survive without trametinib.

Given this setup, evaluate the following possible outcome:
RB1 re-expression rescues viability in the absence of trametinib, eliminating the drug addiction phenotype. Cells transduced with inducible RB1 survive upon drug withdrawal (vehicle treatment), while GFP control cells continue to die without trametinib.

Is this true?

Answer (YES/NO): NO